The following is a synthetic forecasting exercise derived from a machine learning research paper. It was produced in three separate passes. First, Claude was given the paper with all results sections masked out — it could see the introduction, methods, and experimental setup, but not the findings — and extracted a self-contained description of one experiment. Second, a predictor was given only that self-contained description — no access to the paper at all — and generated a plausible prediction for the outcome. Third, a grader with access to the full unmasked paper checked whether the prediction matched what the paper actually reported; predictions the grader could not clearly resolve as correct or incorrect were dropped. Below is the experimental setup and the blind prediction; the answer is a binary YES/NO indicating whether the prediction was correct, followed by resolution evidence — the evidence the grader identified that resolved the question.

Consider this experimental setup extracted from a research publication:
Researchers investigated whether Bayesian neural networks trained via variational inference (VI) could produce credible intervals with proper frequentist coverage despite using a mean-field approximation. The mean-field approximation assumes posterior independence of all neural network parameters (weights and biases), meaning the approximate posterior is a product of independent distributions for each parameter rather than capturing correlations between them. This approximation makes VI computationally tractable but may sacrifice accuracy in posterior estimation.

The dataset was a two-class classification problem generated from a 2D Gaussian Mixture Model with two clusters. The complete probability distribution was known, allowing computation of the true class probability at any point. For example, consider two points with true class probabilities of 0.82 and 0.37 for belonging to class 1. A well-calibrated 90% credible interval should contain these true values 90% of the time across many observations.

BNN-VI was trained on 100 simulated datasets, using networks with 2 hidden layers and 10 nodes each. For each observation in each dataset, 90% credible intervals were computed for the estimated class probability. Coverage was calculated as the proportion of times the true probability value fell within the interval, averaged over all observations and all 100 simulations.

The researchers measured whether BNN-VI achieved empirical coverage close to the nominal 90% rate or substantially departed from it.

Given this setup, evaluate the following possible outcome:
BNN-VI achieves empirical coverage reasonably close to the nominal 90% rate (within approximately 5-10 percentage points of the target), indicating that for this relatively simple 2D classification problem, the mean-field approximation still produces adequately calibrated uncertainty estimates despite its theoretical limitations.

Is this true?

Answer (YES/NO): NO